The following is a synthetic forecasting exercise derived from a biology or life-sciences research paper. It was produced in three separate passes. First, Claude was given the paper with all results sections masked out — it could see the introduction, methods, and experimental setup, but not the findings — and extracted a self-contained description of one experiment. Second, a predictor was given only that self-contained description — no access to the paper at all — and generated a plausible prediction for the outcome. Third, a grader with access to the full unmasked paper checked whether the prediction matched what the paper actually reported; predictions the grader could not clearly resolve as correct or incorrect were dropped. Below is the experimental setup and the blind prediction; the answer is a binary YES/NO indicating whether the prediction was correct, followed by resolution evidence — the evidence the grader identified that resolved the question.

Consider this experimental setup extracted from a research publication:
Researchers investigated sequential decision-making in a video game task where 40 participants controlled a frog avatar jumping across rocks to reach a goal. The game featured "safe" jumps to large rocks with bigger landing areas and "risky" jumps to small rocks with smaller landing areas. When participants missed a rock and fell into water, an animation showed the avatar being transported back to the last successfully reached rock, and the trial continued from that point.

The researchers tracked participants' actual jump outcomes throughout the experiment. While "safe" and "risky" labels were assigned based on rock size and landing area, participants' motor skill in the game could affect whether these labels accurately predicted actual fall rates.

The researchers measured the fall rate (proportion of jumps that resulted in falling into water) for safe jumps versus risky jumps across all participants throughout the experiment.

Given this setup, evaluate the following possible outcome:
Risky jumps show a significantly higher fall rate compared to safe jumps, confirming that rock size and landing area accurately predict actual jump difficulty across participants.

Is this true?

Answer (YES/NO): YES